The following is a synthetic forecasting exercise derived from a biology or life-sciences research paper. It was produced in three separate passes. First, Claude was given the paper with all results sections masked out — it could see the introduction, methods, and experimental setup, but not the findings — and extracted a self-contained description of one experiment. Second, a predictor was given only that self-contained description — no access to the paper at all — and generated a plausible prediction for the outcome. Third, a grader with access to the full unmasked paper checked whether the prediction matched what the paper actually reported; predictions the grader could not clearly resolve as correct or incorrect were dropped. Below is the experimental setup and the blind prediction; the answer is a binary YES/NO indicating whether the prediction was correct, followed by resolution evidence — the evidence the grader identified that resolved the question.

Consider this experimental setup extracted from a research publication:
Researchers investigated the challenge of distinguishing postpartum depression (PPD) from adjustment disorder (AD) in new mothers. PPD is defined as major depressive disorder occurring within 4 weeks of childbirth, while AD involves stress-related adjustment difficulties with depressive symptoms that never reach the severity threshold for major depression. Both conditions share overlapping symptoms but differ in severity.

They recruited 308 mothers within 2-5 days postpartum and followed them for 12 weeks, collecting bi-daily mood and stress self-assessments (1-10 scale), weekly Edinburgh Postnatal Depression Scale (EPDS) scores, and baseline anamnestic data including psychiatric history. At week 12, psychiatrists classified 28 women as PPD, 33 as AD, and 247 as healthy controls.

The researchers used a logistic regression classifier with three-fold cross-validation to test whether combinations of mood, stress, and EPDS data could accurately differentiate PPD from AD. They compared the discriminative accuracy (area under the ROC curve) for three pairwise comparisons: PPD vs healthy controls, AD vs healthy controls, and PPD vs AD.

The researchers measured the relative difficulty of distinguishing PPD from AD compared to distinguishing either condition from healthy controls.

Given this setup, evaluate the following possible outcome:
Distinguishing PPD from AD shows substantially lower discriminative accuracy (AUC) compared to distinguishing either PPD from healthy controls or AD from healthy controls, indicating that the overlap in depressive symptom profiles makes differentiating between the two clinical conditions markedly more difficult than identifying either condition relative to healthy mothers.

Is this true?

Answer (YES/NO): YES